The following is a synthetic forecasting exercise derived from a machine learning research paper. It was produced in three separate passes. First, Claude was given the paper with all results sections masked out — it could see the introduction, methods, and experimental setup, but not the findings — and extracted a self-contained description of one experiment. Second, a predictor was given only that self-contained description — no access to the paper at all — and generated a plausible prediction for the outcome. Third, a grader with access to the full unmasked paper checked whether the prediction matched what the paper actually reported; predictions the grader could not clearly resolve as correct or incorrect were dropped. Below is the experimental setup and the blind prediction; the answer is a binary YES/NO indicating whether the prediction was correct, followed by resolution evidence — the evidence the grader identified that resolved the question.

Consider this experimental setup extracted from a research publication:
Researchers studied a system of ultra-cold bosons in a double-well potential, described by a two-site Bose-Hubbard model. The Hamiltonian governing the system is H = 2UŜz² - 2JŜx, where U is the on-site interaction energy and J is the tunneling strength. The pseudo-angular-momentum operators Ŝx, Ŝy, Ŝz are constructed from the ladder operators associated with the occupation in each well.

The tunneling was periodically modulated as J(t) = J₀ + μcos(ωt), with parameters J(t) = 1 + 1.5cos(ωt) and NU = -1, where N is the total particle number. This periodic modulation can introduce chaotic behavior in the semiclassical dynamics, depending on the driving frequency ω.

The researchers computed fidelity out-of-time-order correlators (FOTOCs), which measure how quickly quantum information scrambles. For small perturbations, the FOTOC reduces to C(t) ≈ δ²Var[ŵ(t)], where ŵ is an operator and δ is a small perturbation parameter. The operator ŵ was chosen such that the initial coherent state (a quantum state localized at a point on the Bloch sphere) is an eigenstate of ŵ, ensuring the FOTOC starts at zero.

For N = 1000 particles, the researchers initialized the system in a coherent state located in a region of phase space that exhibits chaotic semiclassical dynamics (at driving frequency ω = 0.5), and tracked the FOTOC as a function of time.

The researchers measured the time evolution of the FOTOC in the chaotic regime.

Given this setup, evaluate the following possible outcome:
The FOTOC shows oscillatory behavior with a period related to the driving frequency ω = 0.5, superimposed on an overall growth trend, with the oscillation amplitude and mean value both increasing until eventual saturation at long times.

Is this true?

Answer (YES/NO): NO